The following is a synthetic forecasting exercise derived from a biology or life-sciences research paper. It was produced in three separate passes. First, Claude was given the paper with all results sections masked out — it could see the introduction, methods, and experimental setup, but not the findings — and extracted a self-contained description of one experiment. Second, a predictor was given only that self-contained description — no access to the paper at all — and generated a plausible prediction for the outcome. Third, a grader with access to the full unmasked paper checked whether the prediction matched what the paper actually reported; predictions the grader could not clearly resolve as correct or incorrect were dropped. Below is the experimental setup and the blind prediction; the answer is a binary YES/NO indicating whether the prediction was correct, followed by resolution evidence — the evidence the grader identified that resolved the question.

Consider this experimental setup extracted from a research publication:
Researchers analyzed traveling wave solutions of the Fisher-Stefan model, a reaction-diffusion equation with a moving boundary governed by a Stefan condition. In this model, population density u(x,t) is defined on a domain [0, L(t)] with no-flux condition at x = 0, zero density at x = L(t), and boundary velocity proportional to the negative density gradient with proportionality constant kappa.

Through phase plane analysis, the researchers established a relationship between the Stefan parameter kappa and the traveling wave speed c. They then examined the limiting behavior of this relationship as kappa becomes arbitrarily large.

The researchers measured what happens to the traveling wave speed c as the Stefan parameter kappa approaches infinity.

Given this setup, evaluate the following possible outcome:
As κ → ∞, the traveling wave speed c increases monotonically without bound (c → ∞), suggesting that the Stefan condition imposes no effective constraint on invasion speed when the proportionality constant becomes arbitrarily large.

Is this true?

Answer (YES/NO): NO